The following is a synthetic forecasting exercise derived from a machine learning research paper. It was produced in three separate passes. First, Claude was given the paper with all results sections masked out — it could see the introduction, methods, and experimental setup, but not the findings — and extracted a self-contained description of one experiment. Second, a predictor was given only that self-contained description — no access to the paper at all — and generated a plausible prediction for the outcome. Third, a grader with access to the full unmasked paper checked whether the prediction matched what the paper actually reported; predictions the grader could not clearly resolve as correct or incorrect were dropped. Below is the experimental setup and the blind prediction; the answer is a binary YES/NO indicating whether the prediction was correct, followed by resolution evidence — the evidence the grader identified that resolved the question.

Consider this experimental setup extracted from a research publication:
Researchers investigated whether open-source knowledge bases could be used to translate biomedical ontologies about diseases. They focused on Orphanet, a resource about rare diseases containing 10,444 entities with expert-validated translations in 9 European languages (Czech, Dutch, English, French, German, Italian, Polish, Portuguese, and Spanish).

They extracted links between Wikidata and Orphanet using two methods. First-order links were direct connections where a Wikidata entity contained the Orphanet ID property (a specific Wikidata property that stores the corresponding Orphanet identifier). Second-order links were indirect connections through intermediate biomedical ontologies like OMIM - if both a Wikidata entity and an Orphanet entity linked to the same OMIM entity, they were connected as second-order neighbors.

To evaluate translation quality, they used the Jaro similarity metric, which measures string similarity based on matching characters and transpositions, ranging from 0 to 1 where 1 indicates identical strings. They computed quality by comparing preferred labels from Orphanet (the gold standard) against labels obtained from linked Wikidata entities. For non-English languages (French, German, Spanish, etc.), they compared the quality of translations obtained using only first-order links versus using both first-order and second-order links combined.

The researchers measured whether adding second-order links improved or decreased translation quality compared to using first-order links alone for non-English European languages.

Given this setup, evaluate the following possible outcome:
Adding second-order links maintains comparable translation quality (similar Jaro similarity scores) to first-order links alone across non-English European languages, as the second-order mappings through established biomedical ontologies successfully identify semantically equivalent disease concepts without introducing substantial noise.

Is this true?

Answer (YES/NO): NO